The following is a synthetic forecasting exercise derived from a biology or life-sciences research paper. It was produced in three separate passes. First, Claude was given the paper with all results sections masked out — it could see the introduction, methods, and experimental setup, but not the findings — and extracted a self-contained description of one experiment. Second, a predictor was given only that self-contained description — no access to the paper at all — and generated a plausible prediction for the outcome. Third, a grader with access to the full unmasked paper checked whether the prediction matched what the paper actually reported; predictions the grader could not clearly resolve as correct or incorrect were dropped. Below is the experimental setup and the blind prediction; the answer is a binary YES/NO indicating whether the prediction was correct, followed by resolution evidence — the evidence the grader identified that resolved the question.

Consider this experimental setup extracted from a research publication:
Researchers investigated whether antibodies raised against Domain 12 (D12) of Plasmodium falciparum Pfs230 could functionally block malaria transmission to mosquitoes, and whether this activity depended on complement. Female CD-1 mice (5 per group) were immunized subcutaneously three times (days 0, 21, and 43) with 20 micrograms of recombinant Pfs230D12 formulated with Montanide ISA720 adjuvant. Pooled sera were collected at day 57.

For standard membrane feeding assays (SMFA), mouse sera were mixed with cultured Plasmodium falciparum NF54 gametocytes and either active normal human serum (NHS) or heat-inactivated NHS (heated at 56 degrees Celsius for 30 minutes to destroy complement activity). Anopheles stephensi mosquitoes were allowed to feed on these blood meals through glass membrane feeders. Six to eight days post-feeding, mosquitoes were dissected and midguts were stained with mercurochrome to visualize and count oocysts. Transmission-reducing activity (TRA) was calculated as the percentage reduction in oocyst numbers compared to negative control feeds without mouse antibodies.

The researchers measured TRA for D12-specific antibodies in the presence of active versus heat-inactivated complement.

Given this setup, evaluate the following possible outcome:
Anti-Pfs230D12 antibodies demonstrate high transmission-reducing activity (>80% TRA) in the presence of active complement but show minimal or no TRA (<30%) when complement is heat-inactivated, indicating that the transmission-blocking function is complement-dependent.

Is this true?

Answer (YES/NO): YES